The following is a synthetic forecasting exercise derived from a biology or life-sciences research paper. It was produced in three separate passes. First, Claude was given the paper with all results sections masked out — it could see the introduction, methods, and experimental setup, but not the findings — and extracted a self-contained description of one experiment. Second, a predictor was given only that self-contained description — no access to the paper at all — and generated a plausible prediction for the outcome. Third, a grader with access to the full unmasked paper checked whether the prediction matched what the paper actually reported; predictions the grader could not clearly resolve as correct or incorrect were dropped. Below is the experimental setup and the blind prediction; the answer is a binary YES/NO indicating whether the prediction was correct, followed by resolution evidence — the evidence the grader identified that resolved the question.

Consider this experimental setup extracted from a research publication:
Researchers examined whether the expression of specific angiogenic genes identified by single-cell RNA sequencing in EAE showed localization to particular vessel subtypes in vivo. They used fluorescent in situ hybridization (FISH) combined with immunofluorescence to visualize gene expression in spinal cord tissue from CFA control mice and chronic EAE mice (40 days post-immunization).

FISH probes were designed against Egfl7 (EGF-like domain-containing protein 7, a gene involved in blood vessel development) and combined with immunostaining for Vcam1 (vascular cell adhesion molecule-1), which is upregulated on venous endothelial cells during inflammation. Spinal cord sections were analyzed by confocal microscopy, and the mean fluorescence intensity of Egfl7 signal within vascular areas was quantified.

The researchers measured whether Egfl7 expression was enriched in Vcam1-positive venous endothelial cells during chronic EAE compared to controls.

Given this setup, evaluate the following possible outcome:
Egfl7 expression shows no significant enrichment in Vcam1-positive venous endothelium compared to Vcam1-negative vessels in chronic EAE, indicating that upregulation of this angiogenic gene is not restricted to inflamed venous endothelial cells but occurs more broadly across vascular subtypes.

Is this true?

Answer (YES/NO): NO